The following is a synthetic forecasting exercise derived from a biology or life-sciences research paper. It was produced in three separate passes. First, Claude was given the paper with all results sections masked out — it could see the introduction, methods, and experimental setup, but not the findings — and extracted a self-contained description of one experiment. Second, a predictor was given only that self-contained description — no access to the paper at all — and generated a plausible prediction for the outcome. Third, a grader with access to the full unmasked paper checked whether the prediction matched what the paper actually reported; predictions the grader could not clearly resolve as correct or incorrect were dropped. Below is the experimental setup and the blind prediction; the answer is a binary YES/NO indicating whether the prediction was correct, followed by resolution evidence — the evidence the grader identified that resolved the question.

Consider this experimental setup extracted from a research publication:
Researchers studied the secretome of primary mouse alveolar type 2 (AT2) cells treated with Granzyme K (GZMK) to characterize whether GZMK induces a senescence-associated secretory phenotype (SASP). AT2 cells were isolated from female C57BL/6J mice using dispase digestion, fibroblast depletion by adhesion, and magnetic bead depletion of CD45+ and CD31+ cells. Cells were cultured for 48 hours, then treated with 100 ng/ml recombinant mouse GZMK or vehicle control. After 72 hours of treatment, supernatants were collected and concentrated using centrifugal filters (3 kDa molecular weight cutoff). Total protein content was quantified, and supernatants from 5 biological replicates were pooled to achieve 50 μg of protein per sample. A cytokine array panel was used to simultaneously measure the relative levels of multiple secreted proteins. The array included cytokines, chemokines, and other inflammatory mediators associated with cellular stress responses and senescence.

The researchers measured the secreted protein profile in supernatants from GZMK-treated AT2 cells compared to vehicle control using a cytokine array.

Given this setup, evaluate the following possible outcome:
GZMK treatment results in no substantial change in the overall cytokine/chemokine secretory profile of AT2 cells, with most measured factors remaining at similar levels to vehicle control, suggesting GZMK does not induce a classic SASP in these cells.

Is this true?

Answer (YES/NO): NO